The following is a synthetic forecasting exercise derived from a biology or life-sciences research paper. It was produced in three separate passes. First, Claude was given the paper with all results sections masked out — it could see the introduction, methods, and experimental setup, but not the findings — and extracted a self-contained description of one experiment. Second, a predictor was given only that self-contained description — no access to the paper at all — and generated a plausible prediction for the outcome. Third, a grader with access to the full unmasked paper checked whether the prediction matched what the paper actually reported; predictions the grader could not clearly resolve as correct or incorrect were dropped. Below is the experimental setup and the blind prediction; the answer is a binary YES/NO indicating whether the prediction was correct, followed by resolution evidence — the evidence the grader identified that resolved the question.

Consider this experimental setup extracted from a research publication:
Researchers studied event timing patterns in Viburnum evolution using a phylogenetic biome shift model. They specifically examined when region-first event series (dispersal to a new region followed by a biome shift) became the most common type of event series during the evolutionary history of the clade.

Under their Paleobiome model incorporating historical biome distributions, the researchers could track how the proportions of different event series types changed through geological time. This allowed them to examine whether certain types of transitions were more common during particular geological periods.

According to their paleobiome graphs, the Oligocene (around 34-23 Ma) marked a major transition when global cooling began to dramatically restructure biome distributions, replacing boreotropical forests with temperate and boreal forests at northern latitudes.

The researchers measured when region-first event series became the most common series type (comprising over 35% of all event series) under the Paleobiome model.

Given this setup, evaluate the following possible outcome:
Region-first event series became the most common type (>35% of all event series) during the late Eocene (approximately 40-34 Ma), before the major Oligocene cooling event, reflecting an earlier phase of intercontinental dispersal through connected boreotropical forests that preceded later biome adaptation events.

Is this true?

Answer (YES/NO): NO